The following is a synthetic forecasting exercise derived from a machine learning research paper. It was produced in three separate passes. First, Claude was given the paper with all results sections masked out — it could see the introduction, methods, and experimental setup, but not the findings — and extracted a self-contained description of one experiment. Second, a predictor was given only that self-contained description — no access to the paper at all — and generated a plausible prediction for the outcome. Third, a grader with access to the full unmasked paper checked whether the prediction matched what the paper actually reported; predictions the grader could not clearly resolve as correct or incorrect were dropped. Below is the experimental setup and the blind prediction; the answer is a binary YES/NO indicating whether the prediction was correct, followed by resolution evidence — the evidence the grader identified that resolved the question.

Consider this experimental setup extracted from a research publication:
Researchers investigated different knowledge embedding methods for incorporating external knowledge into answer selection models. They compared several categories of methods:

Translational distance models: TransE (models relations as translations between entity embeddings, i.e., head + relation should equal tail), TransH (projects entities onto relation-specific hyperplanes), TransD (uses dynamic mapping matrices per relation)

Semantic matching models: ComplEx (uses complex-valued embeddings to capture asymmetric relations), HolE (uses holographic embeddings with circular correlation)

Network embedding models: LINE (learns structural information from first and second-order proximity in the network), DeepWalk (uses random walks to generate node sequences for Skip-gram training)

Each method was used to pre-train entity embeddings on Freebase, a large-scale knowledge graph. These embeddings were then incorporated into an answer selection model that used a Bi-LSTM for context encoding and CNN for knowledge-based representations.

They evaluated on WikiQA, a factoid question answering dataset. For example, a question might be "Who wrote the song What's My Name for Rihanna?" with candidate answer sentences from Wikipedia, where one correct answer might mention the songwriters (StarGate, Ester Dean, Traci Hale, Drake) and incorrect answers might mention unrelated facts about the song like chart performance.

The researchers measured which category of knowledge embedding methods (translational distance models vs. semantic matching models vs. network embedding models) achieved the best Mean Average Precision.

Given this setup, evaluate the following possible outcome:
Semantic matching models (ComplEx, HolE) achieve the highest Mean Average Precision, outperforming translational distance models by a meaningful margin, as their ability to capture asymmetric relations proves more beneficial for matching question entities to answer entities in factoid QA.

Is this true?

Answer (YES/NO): NO